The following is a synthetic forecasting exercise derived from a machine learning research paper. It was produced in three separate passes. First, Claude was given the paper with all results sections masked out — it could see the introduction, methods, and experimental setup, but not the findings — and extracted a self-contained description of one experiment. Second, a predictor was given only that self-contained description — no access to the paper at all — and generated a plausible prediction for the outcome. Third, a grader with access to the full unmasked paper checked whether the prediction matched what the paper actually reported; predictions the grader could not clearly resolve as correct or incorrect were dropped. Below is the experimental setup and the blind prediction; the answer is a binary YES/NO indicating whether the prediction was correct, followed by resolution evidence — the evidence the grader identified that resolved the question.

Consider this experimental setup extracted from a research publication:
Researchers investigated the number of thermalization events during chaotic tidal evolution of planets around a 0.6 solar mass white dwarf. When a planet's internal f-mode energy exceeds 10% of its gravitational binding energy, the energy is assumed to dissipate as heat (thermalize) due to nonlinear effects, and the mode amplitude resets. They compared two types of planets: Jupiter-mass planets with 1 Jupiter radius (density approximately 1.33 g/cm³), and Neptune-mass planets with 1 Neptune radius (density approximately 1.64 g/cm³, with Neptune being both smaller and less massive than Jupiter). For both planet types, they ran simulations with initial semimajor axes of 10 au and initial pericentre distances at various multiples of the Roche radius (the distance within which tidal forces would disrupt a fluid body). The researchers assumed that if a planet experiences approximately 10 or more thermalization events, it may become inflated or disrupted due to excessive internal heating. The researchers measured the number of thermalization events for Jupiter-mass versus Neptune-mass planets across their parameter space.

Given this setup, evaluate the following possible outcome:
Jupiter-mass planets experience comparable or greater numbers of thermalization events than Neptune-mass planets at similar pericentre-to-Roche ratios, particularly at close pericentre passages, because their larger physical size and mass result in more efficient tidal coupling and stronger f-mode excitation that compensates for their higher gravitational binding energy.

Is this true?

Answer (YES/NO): NO